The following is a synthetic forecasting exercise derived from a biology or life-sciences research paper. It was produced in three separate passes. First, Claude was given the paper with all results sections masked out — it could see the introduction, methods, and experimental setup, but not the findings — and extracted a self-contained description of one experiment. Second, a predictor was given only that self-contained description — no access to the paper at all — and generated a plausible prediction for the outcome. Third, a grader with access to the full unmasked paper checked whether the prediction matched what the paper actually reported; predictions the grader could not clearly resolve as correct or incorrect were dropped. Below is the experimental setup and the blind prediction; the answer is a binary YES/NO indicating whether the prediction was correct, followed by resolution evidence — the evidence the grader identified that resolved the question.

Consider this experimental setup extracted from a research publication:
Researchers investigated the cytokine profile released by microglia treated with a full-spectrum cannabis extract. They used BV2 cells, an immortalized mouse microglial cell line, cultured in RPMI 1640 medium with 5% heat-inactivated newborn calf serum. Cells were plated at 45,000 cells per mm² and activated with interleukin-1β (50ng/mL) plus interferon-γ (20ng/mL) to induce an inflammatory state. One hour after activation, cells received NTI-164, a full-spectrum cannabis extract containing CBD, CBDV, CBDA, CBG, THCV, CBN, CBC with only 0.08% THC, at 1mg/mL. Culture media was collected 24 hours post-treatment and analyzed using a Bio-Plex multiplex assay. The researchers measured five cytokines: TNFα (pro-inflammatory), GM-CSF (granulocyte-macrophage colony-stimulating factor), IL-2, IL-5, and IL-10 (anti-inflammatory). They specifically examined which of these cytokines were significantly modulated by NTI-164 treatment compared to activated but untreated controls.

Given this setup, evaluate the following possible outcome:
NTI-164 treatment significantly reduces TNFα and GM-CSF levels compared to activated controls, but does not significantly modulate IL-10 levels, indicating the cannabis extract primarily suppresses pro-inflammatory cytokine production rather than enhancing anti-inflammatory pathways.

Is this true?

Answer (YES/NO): YES